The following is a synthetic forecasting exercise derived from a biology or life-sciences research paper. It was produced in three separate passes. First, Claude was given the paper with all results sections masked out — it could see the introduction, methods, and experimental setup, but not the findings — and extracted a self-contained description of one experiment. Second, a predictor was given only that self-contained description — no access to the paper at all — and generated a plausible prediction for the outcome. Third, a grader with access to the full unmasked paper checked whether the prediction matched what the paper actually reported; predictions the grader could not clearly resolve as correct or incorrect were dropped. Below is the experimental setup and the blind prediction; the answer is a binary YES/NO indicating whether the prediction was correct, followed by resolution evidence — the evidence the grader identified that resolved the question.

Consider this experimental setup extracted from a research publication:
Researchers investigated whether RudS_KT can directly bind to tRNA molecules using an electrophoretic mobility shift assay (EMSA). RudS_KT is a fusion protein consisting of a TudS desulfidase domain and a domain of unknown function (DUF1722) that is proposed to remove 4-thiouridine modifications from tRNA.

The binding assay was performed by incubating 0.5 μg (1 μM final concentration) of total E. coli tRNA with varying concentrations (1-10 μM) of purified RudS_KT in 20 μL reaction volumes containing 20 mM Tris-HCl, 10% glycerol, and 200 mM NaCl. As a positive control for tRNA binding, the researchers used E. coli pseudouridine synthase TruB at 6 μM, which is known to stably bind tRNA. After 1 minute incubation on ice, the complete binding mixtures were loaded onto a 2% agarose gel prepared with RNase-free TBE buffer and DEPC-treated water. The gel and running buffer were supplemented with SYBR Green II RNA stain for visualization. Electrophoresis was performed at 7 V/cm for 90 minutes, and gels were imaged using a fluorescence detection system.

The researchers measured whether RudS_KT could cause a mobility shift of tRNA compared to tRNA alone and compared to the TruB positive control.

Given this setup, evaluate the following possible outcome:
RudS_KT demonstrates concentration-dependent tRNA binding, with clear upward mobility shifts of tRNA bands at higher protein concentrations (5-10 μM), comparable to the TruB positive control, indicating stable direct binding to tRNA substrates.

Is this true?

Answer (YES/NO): YES